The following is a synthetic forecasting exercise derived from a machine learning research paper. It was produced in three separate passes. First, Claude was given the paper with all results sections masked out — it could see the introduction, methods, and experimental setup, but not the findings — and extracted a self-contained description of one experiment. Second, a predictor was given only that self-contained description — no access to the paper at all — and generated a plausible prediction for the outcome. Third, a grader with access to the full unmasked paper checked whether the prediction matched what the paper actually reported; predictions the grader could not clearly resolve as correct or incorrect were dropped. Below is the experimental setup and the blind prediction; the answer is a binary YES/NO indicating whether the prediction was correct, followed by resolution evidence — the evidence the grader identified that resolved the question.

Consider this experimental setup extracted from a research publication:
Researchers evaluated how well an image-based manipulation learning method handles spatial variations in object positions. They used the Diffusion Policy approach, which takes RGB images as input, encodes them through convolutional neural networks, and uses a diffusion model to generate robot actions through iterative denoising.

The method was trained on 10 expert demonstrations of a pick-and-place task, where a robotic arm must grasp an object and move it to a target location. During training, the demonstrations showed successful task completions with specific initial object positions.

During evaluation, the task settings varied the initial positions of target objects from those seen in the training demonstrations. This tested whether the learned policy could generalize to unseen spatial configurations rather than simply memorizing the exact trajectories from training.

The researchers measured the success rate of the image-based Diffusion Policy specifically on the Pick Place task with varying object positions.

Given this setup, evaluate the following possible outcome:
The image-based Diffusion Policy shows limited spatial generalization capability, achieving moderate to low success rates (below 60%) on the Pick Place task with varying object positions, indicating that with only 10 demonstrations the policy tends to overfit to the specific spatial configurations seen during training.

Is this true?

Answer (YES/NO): NO